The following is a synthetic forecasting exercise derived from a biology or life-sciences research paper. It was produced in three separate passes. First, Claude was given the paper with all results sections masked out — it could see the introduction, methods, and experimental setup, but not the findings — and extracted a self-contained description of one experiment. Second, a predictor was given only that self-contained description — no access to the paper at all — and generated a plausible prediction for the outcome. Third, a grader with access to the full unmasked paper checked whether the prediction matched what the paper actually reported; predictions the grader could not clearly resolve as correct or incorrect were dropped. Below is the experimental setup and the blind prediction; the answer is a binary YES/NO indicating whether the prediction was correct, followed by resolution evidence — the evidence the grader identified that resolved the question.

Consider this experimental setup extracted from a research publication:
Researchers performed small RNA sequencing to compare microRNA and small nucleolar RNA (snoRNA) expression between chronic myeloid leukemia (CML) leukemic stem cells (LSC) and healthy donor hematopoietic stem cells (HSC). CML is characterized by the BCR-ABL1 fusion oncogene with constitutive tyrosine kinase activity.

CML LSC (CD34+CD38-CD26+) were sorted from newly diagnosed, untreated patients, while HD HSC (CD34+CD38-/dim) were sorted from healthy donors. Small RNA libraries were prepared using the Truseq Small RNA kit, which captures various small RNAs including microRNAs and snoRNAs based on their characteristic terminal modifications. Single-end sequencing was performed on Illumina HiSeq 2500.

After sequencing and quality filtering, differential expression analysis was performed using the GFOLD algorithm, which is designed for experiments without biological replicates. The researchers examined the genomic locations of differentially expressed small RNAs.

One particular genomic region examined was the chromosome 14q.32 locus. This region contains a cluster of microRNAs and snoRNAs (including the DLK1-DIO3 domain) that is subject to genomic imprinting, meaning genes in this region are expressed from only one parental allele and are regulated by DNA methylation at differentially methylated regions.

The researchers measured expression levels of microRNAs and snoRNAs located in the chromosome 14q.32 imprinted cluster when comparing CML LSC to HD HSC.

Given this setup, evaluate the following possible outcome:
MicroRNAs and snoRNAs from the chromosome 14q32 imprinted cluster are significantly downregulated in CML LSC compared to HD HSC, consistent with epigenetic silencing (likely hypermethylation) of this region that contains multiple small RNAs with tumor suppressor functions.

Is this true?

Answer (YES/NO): YES